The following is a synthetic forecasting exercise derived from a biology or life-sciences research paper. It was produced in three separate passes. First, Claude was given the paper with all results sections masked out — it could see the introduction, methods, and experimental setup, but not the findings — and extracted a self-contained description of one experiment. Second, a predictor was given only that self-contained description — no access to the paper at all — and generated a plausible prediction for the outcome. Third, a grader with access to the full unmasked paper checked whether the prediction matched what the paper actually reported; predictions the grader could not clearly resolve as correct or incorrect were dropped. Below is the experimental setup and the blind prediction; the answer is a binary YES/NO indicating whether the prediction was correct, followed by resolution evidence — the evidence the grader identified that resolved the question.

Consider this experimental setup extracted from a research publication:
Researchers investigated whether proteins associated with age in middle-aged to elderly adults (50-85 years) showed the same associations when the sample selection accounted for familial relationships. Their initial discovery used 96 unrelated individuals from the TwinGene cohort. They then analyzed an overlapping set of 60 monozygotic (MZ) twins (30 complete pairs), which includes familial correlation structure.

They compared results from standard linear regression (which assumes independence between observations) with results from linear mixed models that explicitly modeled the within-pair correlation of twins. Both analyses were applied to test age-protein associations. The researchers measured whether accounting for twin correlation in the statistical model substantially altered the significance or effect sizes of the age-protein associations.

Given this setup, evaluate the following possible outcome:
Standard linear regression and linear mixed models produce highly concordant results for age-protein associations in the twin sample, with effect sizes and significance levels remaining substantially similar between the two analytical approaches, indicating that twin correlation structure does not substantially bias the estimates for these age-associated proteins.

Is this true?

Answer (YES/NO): YES